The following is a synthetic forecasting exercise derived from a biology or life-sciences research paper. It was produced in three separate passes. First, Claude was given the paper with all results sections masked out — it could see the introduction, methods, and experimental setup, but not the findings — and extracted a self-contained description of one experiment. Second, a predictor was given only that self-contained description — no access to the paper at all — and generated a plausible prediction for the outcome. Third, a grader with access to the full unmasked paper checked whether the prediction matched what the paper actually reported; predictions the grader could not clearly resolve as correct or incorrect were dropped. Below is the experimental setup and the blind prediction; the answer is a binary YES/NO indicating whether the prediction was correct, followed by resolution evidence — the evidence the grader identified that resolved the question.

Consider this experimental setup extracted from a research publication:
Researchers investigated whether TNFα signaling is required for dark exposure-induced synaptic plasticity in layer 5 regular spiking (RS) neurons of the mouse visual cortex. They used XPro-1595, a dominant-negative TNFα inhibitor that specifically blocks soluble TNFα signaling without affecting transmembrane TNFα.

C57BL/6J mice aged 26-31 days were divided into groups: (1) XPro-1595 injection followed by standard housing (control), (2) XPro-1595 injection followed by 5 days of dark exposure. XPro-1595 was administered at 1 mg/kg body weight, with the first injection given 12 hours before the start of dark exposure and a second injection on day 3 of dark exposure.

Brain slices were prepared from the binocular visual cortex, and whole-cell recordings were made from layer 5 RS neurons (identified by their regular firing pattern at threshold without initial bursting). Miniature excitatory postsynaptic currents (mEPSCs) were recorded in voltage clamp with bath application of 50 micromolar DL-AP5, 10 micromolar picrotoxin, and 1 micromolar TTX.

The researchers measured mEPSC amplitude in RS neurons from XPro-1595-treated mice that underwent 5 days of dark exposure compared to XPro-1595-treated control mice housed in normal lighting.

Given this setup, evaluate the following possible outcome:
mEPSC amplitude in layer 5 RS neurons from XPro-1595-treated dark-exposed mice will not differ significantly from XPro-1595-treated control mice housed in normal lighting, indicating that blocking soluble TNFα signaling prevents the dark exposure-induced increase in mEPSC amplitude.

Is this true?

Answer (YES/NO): NO